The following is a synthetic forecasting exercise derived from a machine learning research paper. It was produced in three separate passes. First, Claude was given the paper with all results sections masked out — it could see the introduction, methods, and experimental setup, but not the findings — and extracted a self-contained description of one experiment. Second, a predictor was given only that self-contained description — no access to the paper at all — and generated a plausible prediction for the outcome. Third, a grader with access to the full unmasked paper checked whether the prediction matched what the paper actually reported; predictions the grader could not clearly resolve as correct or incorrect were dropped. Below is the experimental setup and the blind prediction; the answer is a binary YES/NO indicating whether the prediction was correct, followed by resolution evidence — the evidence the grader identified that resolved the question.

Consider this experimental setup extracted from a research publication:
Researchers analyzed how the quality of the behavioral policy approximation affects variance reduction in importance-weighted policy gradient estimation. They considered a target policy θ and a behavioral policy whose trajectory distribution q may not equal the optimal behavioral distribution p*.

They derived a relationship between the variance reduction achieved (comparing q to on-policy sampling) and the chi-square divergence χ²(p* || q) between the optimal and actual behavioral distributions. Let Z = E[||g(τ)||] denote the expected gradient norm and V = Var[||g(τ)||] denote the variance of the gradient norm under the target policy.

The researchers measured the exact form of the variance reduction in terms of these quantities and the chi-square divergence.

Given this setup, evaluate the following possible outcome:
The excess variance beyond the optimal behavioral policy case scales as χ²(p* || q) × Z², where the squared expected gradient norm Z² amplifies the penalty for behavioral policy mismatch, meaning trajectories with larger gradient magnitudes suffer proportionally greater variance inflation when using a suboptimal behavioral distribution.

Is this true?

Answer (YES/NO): YES